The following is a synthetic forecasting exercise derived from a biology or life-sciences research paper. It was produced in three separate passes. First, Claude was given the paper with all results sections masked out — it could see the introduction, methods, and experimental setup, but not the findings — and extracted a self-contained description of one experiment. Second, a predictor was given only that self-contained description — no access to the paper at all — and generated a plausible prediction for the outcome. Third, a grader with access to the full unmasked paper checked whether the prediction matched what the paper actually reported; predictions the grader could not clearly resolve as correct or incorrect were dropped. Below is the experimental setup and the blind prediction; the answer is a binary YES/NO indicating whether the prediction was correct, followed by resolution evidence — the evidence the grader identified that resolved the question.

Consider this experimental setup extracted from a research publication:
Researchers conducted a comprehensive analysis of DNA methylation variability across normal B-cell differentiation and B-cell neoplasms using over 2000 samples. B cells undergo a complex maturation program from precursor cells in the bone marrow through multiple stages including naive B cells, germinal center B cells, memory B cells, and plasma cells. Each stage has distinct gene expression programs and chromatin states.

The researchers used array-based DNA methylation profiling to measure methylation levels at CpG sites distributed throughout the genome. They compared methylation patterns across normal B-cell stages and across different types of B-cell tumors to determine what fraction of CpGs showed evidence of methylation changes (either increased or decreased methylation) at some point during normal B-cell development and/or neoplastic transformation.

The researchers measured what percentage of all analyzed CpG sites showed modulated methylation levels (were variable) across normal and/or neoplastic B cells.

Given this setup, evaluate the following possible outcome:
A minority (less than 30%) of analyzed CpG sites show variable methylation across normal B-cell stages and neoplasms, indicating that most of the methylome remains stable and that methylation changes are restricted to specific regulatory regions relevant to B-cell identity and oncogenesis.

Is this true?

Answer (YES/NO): NO